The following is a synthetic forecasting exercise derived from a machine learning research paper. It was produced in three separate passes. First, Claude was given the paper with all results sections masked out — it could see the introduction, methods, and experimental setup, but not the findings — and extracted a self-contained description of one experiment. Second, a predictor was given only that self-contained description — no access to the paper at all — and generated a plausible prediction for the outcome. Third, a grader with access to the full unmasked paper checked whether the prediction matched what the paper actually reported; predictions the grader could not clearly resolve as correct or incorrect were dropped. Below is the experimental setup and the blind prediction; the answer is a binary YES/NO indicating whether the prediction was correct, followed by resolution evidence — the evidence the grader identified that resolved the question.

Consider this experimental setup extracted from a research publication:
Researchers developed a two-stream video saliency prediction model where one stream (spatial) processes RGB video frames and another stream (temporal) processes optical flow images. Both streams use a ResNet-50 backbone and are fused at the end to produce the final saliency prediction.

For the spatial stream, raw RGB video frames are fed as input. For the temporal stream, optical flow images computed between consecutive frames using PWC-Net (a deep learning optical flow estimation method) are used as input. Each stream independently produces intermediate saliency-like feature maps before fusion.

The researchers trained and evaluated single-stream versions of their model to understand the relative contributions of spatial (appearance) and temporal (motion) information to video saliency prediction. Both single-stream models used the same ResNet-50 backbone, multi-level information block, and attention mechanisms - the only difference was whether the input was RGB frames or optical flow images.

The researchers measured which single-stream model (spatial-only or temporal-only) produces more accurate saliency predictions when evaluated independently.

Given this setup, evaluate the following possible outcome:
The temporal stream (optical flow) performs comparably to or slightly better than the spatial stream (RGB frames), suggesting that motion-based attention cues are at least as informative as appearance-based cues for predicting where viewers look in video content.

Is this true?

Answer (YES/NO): NO